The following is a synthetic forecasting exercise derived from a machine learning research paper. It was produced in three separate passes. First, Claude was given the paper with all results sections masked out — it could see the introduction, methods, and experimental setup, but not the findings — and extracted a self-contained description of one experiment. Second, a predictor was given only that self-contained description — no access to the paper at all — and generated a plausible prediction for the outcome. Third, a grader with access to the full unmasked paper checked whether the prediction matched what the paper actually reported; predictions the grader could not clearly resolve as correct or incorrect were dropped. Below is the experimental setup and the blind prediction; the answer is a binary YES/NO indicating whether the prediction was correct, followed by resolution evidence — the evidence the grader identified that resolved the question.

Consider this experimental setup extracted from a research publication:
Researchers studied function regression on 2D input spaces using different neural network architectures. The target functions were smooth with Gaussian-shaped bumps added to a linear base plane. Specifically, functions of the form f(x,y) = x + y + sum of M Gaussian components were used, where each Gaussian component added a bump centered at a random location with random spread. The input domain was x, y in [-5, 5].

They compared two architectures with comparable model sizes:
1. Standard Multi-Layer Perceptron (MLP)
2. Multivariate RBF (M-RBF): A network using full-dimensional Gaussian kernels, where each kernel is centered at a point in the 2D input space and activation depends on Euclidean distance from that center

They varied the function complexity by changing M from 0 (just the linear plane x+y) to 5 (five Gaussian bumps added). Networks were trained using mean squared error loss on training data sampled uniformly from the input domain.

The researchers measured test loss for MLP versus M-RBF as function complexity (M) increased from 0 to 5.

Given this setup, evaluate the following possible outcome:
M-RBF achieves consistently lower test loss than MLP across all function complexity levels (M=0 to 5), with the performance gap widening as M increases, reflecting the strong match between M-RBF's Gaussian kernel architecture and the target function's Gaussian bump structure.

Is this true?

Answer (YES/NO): NO